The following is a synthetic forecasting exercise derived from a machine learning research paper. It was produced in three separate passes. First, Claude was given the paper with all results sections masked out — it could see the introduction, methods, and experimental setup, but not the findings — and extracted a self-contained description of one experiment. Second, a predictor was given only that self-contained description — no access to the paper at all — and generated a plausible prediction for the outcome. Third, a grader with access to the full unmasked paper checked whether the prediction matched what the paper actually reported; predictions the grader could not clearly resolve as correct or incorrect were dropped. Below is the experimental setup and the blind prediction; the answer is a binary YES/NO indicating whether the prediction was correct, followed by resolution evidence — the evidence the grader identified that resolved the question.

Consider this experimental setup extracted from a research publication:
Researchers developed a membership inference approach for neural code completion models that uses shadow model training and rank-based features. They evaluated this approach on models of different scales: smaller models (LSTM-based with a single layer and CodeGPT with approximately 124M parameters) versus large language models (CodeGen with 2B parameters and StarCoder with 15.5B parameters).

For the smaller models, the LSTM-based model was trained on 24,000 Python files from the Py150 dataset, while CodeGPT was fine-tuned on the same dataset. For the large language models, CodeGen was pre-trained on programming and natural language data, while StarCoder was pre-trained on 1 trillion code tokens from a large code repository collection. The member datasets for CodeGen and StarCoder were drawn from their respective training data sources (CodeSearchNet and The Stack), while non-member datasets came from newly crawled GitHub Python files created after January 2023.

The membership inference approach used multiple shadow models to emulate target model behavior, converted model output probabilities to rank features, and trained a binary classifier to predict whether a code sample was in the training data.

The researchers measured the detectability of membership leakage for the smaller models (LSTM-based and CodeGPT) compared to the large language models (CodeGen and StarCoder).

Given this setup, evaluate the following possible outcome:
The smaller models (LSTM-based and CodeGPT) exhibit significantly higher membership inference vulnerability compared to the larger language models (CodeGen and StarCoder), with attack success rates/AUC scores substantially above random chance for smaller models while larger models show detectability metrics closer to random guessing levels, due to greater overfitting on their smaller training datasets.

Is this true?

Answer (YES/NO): YES